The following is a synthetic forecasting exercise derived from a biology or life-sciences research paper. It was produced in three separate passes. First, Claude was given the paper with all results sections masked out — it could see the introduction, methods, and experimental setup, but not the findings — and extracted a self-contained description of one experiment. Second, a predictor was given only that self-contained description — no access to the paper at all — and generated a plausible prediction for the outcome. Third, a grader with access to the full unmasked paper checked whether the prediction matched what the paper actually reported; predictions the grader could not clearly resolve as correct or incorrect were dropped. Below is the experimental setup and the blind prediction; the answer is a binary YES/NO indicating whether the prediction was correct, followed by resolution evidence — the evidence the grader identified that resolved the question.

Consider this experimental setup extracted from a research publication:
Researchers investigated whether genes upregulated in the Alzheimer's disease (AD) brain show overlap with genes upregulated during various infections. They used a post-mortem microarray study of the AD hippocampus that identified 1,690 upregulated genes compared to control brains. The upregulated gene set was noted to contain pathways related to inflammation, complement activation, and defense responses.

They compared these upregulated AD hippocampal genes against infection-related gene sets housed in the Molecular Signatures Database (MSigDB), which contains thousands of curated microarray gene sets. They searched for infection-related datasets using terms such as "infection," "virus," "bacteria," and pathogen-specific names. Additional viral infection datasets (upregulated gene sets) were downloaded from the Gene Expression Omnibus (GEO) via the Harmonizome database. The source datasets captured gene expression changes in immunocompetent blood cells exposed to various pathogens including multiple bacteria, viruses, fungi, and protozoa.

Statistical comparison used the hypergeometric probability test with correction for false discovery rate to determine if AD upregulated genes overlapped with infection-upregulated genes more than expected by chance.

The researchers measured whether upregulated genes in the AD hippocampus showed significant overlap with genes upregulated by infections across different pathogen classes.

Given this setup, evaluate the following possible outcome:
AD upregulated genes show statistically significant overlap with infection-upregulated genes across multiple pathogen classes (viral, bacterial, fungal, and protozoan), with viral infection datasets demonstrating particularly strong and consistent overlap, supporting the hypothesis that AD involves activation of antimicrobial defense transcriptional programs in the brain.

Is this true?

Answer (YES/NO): NO